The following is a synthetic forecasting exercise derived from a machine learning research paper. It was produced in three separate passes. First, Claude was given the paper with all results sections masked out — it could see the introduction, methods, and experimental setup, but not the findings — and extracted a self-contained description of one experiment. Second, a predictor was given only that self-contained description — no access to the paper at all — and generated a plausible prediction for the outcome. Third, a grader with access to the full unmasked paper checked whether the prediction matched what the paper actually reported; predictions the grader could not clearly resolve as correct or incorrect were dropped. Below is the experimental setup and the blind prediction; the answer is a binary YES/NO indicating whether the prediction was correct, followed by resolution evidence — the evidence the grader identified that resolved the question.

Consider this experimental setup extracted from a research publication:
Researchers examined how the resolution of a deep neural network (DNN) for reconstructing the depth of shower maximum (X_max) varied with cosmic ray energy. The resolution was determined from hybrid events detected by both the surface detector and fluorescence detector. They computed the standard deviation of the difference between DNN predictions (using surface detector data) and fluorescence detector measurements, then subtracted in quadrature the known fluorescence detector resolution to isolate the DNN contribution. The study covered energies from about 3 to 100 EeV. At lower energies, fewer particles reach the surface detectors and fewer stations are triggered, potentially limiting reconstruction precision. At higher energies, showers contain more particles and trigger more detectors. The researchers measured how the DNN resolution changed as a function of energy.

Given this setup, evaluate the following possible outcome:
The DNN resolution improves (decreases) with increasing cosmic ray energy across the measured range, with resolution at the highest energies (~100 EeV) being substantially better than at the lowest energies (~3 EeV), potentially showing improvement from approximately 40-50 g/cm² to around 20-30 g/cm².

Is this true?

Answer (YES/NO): YES